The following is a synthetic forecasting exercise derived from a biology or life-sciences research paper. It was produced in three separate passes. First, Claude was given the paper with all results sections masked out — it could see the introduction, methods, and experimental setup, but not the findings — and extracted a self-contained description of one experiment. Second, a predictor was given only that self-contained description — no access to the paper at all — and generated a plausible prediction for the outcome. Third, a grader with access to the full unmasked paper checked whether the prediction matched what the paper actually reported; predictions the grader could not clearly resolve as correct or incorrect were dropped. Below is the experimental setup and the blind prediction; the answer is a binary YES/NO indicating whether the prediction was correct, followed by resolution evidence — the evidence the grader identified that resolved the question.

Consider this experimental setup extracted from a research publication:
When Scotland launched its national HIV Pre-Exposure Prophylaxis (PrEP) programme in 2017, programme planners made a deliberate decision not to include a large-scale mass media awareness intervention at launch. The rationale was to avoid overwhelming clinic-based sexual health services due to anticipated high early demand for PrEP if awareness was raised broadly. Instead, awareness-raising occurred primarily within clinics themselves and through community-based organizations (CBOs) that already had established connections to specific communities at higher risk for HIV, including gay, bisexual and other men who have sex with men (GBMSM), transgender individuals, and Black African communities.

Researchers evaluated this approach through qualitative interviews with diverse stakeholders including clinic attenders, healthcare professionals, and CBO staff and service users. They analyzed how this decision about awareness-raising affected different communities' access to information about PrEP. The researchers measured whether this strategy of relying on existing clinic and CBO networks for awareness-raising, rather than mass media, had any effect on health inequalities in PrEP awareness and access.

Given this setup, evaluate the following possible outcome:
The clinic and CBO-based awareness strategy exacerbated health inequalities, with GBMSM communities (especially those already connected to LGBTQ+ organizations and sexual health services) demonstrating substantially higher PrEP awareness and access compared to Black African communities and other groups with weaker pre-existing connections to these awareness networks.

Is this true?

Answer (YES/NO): YES